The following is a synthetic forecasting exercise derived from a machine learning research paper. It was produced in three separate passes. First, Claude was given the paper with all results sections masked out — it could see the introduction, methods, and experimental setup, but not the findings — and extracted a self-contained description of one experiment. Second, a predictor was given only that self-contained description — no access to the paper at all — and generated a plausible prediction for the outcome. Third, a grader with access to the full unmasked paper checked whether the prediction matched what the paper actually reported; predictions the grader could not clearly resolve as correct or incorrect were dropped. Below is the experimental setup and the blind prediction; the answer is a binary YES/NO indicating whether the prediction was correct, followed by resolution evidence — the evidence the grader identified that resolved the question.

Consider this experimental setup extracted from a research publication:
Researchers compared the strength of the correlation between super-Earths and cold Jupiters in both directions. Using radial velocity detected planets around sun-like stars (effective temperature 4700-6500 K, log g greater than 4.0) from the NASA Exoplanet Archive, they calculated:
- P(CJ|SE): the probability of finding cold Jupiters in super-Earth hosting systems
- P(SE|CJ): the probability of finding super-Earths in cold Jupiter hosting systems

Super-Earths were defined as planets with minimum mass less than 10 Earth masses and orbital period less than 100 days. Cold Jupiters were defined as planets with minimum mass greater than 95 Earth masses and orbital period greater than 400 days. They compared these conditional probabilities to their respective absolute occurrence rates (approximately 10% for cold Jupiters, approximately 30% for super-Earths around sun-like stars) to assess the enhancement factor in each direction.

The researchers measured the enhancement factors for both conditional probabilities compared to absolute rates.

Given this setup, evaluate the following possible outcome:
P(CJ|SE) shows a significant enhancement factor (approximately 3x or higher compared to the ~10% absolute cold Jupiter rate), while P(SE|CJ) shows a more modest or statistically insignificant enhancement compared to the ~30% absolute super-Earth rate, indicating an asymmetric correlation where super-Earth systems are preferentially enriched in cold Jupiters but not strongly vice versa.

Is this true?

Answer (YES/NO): NO